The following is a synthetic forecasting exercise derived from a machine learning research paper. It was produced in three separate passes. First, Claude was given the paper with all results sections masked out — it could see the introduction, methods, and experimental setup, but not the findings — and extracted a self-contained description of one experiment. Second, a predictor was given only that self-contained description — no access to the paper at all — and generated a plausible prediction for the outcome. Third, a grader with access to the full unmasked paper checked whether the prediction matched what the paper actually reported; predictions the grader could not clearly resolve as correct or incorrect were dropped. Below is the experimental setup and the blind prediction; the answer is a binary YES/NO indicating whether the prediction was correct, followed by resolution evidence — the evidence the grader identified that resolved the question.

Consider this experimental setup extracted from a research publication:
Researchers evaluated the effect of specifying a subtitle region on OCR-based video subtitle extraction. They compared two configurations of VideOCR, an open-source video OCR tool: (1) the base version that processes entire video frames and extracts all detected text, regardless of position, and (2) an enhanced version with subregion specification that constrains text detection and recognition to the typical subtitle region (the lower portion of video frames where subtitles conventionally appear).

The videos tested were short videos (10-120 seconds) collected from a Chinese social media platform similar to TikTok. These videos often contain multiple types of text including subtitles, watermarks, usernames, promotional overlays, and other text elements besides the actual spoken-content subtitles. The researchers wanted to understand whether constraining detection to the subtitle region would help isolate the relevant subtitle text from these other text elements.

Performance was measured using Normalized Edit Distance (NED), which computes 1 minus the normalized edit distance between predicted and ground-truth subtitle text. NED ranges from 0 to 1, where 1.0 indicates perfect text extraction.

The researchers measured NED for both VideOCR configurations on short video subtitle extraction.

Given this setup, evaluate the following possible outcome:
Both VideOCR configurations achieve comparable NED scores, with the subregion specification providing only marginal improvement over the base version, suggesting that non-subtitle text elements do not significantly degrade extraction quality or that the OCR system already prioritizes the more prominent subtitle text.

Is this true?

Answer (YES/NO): NO